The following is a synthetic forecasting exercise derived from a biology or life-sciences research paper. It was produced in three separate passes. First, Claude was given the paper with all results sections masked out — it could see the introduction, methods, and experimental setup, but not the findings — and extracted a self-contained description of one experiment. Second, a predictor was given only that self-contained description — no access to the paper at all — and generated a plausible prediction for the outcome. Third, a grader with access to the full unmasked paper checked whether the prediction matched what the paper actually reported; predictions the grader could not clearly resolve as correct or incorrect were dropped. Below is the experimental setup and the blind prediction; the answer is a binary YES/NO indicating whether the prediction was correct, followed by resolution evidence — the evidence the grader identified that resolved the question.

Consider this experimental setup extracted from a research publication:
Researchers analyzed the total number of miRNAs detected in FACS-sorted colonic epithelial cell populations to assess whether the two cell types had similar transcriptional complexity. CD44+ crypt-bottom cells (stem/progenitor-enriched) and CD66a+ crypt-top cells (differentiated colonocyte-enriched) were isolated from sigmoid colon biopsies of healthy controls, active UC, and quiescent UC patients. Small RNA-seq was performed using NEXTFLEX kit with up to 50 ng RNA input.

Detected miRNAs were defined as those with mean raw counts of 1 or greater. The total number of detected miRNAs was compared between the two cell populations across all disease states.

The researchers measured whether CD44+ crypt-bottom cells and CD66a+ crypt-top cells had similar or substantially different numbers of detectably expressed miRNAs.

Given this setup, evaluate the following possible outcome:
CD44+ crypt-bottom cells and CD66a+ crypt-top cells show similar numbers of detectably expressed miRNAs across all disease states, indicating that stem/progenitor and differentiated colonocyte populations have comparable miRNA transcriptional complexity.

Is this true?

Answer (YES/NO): YES